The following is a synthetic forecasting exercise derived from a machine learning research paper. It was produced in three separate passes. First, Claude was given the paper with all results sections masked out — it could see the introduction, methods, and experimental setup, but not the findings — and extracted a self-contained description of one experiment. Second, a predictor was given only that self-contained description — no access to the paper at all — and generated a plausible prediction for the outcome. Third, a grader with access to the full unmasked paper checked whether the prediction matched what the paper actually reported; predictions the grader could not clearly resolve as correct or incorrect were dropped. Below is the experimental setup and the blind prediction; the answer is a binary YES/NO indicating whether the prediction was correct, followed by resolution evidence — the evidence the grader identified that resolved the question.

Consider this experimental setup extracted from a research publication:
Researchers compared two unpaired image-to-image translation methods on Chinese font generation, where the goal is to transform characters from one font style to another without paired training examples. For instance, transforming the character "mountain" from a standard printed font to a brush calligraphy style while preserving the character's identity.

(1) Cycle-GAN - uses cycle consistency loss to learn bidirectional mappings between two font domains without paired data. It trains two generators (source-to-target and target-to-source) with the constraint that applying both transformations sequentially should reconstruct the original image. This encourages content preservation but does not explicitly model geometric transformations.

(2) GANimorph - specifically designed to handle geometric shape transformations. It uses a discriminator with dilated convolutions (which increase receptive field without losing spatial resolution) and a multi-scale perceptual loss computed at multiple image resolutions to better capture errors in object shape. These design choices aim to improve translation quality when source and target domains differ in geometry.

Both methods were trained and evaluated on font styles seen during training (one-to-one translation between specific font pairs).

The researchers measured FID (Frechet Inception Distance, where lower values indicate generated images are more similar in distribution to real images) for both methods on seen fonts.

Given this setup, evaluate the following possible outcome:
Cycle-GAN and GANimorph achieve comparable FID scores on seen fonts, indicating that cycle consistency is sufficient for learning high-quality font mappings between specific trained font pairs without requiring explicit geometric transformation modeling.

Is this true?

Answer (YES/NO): NO